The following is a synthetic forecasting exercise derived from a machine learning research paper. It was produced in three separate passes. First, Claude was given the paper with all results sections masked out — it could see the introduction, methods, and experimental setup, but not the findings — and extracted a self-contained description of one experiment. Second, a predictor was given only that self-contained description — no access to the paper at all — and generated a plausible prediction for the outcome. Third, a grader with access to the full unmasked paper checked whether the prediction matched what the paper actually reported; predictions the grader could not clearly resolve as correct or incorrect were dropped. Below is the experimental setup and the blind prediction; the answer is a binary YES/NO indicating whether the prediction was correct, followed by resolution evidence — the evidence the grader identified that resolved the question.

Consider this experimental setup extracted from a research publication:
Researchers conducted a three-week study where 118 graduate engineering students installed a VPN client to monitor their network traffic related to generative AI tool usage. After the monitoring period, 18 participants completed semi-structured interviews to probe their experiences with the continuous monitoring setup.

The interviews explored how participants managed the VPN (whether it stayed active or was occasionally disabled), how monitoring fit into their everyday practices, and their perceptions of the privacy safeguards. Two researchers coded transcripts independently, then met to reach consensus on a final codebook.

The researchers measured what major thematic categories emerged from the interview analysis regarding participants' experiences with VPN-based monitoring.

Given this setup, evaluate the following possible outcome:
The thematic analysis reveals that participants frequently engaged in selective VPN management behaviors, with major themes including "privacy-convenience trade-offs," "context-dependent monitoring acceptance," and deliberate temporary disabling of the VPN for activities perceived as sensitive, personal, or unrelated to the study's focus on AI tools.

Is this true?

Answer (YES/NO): NO